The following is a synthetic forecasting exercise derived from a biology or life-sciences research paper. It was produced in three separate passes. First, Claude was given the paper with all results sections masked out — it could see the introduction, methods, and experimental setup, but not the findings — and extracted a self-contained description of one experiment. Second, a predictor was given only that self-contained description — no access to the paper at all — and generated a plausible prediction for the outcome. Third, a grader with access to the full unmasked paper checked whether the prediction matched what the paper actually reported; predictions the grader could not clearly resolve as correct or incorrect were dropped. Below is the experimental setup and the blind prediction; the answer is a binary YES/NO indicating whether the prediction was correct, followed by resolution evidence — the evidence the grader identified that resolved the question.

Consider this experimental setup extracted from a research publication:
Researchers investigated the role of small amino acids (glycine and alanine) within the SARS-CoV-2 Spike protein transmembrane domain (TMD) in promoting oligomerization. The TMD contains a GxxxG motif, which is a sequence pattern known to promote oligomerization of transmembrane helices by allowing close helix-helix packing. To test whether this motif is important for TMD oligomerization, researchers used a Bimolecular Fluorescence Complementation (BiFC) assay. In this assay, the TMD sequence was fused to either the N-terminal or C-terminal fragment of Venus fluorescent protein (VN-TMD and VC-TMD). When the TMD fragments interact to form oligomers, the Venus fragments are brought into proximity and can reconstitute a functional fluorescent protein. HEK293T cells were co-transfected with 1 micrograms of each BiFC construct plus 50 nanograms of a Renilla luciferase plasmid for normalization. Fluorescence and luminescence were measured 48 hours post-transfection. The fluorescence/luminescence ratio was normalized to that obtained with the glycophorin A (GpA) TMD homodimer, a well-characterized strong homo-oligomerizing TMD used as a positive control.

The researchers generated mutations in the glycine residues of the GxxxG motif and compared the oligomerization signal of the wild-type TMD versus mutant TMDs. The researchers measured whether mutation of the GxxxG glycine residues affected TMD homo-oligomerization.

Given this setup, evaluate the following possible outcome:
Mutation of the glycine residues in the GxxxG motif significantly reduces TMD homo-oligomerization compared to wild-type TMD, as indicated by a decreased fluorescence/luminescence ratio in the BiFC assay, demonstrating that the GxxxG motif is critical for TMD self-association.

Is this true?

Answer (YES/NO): NO